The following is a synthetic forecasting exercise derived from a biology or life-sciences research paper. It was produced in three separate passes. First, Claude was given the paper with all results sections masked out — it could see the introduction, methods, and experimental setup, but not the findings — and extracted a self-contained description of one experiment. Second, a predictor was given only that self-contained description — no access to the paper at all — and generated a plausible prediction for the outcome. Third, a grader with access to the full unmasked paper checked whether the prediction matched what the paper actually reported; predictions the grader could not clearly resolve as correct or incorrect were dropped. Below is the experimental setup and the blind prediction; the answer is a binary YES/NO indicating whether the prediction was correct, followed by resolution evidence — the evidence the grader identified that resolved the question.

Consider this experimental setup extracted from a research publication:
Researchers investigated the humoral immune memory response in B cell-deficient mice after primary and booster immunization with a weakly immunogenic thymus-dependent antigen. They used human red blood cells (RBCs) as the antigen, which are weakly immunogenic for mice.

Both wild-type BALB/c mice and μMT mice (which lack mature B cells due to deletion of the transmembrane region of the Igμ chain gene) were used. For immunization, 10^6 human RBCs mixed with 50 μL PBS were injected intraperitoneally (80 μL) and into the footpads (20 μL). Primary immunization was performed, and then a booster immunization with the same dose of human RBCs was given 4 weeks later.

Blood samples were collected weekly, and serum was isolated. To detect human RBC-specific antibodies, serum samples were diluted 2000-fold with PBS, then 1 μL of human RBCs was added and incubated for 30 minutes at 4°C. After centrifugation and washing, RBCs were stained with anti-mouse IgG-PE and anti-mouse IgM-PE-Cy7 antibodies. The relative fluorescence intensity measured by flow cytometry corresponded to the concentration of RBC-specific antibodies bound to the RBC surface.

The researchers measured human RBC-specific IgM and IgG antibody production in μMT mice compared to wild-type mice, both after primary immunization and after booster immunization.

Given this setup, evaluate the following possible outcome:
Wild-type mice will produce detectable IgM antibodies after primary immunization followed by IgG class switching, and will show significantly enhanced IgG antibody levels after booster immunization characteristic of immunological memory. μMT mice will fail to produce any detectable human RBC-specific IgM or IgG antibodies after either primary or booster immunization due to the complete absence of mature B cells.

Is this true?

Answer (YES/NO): NO